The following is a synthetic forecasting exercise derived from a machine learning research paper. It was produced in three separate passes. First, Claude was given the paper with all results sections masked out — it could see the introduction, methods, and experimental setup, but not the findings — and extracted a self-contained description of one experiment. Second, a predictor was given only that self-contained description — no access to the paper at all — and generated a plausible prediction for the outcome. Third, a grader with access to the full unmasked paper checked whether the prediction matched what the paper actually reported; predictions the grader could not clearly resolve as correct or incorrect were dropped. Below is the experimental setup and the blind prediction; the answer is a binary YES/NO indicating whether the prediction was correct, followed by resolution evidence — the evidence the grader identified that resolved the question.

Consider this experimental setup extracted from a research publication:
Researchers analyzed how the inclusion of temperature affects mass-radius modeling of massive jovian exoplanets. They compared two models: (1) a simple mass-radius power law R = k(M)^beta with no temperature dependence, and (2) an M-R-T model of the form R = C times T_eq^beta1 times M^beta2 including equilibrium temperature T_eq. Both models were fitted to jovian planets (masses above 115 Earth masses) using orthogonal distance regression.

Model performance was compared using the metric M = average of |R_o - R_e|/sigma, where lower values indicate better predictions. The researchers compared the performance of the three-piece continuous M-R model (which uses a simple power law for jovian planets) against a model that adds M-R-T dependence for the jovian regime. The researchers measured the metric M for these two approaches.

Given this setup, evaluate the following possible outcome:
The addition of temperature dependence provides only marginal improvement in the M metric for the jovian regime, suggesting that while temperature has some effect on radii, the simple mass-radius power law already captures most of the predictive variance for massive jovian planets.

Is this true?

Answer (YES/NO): NO